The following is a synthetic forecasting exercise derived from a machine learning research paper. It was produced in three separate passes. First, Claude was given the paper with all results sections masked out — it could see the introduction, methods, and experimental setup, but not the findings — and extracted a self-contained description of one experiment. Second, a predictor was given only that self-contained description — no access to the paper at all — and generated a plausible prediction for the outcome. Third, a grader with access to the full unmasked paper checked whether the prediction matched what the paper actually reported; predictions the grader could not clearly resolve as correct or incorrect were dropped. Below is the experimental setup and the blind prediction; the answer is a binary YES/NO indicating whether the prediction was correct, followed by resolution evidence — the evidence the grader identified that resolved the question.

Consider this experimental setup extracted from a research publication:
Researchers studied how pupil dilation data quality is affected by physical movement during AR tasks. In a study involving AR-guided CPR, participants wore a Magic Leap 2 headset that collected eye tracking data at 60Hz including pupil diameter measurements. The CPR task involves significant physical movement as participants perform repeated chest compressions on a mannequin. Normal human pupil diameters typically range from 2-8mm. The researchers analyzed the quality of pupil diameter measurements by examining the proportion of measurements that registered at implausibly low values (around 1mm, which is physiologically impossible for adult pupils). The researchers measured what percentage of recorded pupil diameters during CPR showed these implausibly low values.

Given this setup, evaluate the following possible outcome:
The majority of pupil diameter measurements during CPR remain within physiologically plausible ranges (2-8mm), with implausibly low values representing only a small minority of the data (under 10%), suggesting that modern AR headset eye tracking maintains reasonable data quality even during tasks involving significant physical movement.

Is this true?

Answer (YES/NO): NO